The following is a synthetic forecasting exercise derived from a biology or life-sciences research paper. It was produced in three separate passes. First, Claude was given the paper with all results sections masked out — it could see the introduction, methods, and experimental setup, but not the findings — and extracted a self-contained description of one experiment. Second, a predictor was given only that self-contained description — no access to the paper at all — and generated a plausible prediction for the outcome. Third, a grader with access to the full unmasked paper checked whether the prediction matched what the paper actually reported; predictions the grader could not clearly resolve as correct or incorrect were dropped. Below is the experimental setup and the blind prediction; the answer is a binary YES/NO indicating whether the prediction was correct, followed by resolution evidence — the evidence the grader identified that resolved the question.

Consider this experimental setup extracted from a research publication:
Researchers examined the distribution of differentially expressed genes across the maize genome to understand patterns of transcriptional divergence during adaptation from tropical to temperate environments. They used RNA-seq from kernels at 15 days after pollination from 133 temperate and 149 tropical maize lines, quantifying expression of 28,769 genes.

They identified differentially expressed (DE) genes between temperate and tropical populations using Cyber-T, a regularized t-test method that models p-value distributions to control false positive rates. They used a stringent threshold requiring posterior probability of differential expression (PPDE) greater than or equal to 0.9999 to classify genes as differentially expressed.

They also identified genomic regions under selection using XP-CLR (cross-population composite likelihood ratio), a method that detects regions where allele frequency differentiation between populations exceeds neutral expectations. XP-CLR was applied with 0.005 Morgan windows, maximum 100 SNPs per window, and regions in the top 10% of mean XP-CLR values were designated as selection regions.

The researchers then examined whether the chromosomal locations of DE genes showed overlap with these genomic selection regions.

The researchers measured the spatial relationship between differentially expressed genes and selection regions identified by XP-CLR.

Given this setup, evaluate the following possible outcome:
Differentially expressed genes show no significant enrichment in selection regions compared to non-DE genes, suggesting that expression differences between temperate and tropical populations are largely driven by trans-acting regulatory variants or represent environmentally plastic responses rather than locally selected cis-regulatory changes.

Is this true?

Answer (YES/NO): YES